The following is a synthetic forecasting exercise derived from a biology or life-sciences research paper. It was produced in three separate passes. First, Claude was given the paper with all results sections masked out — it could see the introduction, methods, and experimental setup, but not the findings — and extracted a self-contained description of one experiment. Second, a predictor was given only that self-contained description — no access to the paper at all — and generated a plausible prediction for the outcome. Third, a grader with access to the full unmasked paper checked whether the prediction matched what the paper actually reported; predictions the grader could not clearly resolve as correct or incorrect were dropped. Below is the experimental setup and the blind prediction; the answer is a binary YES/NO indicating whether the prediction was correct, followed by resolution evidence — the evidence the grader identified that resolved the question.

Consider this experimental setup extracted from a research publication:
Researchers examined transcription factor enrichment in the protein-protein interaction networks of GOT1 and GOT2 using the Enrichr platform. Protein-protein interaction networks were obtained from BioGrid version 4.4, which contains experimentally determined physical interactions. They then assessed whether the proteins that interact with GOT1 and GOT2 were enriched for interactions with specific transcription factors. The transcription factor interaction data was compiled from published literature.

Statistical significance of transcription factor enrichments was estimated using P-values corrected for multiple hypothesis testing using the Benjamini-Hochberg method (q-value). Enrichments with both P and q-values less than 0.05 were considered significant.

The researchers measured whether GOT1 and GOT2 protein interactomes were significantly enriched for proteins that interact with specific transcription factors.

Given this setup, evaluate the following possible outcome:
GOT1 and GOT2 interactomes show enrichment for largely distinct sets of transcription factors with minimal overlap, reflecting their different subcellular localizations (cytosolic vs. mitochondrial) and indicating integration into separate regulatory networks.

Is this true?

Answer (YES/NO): NO